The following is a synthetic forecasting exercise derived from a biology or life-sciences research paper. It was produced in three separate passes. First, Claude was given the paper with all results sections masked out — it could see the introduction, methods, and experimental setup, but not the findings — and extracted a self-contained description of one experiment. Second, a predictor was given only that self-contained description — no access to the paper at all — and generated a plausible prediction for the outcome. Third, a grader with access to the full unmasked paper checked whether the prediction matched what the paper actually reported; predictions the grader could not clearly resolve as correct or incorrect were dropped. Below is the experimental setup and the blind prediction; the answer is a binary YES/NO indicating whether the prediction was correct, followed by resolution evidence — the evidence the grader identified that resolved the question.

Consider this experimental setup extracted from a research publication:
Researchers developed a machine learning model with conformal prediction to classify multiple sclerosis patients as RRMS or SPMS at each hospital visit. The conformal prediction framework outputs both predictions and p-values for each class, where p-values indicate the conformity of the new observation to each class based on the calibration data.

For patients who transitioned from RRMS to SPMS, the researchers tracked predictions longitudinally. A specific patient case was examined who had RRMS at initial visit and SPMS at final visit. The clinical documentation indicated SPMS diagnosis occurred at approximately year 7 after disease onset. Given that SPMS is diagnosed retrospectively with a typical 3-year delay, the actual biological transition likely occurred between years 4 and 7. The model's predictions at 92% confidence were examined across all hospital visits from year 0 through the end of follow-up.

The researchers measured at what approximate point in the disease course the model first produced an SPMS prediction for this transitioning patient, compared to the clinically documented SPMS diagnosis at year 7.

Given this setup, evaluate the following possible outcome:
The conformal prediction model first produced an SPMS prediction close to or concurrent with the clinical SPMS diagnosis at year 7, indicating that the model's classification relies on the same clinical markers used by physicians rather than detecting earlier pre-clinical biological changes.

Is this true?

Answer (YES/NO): NO